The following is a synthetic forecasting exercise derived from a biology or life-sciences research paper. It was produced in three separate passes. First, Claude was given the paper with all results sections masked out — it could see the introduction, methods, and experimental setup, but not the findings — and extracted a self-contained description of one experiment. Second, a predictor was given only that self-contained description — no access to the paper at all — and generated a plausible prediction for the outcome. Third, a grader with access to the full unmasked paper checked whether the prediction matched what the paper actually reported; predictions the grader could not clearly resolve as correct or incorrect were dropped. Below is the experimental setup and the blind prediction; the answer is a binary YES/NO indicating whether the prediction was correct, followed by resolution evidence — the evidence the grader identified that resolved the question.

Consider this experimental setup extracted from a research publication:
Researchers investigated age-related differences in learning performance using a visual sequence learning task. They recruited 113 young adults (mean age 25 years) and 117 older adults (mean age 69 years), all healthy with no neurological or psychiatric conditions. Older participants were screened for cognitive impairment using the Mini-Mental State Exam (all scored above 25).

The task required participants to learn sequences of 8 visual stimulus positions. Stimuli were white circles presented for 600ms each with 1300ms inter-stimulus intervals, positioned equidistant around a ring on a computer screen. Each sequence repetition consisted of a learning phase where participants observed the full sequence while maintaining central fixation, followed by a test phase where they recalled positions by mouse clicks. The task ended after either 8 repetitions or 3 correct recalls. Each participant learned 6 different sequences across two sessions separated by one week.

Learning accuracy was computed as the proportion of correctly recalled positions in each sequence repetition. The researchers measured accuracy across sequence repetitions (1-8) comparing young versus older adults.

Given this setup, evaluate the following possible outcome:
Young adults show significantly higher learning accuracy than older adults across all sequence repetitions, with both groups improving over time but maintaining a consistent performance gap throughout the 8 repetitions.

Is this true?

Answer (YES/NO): NO